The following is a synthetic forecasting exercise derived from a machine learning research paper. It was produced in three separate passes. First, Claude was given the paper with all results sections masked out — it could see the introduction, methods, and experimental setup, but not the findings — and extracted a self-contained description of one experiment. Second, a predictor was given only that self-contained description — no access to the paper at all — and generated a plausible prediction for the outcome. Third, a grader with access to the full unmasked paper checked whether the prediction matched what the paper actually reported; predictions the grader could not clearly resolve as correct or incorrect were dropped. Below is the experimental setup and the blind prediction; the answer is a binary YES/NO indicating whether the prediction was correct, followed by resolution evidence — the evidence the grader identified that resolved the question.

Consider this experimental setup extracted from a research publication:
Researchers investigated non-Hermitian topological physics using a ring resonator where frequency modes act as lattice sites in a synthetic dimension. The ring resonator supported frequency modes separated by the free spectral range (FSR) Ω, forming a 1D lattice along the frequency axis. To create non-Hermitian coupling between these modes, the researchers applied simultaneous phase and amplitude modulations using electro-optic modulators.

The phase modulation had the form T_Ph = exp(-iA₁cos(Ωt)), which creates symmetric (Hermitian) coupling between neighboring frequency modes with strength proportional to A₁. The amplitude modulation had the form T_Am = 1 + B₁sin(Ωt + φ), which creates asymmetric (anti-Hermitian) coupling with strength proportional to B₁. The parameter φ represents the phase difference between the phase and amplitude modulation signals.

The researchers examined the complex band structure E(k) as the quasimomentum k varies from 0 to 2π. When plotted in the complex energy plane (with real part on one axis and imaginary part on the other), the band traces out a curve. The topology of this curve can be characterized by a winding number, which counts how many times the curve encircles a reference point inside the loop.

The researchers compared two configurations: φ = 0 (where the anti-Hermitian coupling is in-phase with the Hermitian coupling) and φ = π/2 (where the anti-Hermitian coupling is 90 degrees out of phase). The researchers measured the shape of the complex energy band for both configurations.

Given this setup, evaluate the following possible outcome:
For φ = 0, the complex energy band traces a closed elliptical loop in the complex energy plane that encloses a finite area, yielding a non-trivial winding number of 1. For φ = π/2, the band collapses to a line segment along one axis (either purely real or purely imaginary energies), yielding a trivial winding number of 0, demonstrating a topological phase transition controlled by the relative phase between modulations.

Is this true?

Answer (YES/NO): YES